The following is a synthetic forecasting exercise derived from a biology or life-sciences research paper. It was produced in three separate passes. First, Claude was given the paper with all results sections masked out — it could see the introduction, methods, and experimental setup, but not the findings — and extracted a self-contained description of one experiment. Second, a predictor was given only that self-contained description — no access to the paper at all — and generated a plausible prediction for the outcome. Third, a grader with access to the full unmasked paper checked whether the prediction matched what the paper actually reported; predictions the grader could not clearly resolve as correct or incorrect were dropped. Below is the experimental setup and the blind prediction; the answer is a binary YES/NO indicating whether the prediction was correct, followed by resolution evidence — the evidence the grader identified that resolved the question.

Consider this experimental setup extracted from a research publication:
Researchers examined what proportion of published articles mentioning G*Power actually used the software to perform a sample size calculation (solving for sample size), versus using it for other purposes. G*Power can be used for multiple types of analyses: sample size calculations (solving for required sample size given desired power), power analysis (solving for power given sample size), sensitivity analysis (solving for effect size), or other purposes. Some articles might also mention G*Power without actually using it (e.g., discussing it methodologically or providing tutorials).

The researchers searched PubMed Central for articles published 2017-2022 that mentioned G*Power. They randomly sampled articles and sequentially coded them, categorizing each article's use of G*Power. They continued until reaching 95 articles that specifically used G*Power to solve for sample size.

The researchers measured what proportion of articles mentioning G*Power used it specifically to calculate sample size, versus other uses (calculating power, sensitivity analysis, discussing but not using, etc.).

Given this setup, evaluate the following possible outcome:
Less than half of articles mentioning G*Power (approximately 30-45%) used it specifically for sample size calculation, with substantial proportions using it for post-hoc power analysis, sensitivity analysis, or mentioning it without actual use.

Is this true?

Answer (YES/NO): NO